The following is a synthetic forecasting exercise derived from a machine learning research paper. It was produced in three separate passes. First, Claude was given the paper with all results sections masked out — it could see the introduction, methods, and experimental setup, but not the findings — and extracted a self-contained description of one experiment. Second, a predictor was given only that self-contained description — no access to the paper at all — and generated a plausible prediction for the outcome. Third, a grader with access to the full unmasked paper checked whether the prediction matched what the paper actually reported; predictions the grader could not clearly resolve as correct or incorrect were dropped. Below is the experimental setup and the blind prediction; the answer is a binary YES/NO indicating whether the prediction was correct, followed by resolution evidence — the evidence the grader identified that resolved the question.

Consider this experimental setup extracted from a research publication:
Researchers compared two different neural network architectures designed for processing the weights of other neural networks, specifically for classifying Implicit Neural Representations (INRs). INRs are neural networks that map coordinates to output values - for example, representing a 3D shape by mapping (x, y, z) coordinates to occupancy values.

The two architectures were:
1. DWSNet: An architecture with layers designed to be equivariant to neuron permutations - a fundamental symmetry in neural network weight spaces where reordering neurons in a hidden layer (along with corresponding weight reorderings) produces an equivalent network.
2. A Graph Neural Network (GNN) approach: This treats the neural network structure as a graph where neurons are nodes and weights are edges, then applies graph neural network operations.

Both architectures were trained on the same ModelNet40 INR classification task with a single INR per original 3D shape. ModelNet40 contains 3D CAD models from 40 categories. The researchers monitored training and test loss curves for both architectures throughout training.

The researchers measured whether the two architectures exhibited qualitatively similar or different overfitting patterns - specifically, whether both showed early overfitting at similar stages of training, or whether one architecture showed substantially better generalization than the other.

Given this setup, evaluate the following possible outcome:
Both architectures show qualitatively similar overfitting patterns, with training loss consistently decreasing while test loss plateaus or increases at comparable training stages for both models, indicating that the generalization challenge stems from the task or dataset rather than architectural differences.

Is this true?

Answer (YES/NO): YES